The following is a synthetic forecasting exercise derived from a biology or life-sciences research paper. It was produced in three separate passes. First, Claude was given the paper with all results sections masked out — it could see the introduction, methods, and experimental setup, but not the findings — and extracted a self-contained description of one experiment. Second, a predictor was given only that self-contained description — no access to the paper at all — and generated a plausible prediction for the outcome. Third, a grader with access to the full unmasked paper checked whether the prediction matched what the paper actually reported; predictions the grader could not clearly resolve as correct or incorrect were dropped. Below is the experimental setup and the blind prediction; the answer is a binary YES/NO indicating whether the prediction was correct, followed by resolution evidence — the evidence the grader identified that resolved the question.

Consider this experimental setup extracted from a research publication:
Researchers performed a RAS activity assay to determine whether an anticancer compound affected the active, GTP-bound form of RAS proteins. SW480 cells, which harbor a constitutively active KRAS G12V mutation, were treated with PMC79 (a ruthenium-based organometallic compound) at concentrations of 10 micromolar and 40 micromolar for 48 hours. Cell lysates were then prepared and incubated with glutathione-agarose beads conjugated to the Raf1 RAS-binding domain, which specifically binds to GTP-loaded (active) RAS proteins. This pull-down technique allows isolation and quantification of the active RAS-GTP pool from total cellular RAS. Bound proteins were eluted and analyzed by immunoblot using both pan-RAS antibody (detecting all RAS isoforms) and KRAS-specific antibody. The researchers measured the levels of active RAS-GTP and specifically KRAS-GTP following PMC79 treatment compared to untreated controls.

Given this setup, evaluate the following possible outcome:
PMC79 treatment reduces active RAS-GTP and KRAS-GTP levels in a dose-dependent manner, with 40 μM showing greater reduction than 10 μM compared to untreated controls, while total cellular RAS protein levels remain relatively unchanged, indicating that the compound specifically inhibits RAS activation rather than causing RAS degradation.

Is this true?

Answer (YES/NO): NO